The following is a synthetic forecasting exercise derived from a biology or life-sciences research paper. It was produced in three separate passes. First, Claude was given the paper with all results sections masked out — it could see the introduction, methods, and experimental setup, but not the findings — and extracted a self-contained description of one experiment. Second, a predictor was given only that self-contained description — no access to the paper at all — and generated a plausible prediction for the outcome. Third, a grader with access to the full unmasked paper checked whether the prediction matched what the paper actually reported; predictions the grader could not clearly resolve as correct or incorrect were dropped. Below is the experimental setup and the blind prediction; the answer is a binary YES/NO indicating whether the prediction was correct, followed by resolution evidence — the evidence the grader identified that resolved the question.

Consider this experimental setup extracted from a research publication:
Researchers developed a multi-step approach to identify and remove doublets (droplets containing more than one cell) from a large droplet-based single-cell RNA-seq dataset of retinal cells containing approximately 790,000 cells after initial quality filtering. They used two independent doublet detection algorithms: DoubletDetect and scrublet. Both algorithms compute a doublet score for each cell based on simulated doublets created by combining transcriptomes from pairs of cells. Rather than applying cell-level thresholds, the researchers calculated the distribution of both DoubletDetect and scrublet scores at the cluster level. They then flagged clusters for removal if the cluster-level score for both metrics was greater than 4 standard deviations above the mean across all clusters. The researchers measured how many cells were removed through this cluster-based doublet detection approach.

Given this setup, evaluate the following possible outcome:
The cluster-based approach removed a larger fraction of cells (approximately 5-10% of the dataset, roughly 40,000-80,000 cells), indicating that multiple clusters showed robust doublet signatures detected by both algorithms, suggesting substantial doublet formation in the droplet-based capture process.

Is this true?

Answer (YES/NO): NO